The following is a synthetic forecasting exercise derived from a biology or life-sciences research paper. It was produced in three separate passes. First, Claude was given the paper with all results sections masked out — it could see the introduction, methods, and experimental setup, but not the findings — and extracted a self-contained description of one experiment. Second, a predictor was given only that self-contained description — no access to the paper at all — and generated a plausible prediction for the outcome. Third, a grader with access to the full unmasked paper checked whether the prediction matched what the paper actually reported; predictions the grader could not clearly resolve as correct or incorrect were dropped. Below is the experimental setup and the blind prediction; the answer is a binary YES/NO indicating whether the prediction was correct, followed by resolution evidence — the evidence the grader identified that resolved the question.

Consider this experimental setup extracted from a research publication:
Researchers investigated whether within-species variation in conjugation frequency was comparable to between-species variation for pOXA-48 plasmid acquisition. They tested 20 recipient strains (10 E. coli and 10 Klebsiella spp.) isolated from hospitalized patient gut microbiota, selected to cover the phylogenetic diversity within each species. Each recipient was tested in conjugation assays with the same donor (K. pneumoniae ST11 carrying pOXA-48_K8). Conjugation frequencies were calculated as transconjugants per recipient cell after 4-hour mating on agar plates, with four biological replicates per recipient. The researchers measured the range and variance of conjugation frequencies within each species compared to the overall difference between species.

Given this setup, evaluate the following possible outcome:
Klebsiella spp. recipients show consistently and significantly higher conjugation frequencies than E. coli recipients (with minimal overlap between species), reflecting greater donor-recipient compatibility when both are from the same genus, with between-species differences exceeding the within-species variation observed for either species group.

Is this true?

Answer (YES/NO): NO